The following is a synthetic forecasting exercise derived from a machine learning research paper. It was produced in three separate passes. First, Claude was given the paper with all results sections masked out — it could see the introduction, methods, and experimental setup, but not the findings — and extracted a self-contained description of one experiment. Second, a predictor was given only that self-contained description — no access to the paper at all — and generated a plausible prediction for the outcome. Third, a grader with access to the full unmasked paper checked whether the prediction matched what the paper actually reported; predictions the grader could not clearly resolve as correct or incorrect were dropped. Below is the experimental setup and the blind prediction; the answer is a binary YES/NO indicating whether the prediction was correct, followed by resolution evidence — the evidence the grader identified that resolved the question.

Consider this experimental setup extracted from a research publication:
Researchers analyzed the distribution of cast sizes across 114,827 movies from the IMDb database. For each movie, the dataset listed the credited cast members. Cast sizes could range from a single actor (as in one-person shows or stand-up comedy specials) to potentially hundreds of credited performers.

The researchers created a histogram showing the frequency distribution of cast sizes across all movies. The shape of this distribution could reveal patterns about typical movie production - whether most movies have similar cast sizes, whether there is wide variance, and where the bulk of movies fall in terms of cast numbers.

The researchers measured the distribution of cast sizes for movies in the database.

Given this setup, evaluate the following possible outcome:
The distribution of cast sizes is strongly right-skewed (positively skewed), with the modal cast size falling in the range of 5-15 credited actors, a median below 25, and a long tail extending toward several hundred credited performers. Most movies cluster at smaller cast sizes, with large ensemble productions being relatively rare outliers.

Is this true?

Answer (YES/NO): NO